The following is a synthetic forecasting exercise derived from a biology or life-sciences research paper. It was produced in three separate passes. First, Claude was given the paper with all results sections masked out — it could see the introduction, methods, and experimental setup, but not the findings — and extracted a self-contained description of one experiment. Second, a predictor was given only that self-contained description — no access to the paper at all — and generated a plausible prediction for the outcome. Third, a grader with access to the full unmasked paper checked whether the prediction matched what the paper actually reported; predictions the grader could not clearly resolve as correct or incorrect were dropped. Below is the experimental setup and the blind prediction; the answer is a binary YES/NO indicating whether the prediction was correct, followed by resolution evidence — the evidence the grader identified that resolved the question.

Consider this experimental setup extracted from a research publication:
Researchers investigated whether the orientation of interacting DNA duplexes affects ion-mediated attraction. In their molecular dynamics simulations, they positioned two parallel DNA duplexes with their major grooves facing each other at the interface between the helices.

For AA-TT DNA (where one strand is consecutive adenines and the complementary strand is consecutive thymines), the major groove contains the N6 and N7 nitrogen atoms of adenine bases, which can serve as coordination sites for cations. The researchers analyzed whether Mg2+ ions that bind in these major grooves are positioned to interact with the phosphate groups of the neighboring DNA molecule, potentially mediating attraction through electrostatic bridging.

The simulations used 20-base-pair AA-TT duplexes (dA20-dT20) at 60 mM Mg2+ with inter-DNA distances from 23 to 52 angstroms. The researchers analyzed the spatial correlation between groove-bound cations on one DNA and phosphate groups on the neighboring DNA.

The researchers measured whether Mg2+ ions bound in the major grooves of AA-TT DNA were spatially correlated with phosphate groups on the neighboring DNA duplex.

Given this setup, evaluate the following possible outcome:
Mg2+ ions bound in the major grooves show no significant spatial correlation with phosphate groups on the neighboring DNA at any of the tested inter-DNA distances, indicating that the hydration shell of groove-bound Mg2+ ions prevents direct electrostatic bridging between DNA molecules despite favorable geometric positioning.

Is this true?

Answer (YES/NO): NO